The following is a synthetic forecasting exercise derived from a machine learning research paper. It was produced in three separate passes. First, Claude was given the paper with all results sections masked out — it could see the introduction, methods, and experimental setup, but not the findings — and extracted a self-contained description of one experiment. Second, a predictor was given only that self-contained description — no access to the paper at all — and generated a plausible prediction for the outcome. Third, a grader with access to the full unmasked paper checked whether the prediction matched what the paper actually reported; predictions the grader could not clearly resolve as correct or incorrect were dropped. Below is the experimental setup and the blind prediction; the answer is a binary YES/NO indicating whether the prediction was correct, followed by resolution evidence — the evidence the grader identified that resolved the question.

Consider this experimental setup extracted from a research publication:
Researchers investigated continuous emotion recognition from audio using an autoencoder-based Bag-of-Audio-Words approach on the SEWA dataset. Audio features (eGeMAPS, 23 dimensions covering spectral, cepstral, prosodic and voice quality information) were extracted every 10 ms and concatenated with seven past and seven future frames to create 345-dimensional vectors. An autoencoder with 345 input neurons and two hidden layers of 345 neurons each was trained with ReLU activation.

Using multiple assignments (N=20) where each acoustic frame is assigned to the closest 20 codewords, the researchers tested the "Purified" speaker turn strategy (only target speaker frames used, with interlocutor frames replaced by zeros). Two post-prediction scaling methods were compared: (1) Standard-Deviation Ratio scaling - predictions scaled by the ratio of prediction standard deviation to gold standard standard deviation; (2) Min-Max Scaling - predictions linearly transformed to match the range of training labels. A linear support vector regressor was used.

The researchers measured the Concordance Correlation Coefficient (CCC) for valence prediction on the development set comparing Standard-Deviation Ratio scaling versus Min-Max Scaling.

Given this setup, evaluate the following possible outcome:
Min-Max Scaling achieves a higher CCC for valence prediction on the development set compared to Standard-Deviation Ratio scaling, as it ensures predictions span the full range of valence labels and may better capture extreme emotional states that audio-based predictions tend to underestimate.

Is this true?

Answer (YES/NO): NO